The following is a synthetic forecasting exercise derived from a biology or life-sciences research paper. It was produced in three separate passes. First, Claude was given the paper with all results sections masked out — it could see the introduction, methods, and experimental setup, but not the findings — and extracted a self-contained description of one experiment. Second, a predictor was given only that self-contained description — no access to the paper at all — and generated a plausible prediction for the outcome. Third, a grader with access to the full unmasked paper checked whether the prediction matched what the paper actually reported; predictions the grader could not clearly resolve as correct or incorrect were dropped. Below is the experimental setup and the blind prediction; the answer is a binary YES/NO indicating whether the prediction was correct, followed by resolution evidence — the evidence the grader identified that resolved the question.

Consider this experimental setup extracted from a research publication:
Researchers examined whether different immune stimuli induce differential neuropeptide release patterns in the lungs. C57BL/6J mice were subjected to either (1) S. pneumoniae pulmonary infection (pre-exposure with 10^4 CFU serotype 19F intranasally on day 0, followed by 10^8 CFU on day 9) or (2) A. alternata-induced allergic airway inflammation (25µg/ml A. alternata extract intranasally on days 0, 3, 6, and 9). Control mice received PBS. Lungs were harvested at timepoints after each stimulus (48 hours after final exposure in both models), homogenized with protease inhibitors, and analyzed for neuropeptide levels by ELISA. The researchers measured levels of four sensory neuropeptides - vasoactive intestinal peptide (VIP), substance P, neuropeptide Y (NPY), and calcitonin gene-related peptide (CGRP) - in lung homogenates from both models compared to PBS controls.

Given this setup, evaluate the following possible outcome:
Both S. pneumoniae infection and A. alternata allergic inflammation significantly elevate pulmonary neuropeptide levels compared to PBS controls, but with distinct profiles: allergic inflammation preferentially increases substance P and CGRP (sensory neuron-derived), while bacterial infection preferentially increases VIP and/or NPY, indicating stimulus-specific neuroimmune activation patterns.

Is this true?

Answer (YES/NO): NO